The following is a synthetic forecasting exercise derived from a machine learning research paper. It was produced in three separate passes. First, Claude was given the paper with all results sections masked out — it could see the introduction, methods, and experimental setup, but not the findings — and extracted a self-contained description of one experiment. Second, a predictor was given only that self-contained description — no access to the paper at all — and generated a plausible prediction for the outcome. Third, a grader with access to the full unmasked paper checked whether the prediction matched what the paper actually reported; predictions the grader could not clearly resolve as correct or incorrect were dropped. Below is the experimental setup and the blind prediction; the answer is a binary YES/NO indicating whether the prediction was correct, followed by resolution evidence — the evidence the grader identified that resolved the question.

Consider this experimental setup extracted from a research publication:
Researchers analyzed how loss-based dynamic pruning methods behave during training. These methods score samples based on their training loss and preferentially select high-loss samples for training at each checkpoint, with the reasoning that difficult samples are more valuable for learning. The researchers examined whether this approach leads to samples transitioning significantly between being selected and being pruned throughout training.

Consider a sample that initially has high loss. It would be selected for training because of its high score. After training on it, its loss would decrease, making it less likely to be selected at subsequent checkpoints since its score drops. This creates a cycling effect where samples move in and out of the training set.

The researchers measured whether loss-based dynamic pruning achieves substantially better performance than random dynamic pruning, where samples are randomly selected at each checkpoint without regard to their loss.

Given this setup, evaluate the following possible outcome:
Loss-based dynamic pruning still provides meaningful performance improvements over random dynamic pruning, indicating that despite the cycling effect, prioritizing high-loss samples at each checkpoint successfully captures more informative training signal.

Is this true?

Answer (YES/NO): NO